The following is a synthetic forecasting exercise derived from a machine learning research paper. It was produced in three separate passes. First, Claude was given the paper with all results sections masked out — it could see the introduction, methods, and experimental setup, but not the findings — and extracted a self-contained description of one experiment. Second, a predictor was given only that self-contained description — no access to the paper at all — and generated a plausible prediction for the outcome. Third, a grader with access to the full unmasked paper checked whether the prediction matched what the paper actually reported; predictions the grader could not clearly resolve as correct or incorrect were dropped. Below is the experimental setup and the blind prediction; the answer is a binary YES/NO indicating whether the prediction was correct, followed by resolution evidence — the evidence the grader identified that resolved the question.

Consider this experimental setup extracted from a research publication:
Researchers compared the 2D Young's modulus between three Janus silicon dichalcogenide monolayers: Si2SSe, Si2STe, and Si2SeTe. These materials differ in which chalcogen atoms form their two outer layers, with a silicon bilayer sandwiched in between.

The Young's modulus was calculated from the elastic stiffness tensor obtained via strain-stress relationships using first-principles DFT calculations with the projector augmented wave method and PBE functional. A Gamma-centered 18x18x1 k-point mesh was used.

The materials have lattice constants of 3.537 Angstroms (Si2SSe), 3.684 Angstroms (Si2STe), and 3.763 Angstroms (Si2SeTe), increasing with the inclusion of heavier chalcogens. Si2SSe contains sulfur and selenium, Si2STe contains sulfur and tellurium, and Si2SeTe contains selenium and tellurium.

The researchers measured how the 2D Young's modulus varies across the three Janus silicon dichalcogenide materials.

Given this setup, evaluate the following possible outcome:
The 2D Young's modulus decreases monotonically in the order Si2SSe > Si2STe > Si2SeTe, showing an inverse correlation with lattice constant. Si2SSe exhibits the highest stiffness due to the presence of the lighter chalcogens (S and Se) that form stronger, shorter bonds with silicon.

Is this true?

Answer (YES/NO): YES